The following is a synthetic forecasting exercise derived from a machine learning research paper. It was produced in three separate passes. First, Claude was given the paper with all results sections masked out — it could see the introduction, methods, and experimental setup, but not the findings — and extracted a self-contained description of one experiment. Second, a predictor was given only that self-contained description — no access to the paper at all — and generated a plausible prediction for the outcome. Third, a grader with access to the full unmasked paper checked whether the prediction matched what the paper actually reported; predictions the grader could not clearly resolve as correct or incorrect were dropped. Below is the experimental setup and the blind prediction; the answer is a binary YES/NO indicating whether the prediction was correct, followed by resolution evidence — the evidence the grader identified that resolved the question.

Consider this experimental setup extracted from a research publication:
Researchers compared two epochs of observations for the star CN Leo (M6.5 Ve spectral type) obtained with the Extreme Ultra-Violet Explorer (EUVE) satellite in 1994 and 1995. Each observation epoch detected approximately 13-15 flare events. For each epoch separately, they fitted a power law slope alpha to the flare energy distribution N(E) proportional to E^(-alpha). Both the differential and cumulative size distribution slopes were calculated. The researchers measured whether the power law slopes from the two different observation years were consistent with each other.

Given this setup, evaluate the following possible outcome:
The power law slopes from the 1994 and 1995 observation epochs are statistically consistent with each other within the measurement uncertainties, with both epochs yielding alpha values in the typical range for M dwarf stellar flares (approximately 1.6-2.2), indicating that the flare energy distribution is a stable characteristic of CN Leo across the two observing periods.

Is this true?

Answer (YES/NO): YES